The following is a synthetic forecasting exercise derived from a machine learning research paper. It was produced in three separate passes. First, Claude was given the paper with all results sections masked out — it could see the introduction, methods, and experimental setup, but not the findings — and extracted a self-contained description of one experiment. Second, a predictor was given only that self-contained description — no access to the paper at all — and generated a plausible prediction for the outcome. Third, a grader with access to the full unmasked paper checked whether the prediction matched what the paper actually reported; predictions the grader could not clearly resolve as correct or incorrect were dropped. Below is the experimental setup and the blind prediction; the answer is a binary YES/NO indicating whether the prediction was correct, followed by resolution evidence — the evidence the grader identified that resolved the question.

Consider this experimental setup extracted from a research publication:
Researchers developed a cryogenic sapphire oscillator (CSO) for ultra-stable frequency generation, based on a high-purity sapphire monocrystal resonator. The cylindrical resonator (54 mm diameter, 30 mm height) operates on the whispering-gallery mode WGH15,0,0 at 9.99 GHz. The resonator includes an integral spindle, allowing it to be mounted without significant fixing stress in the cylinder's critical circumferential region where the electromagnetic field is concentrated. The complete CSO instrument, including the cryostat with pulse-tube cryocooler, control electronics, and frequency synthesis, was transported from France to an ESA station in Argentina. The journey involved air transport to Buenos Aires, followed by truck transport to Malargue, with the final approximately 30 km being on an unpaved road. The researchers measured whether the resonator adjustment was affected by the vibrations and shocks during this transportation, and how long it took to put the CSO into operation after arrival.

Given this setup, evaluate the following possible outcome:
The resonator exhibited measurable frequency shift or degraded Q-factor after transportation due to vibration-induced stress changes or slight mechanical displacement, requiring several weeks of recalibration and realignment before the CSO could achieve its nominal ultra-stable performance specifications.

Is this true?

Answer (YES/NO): NO